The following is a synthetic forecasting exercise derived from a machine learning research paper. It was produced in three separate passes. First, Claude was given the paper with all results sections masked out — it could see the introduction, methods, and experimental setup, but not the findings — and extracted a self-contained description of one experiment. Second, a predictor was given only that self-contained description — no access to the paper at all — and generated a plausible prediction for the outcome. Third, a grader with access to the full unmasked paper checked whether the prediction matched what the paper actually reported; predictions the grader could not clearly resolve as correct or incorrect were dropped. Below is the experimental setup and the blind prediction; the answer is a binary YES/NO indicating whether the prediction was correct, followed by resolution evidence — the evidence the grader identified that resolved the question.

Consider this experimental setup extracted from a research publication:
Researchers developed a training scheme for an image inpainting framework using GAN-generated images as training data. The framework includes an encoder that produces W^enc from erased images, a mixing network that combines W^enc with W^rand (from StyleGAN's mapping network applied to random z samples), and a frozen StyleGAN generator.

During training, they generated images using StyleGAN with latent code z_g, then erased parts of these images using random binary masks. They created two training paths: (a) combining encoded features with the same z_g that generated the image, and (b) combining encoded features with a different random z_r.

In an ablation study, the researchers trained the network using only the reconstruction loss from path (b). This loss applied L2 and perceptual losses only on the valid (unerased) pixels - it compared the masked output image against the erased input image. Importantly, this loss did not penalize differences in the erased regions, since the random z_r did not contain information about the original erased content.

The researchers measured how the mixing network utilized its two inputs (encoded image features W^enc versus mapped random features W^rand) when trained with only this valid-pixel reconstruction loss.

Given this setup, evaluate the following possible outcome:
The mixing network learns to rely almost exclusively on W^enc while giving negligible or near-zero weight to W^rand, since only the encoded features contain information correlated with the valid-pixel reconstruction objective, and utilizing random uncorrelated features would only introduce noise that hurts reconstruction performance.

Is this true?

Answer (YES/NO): YES